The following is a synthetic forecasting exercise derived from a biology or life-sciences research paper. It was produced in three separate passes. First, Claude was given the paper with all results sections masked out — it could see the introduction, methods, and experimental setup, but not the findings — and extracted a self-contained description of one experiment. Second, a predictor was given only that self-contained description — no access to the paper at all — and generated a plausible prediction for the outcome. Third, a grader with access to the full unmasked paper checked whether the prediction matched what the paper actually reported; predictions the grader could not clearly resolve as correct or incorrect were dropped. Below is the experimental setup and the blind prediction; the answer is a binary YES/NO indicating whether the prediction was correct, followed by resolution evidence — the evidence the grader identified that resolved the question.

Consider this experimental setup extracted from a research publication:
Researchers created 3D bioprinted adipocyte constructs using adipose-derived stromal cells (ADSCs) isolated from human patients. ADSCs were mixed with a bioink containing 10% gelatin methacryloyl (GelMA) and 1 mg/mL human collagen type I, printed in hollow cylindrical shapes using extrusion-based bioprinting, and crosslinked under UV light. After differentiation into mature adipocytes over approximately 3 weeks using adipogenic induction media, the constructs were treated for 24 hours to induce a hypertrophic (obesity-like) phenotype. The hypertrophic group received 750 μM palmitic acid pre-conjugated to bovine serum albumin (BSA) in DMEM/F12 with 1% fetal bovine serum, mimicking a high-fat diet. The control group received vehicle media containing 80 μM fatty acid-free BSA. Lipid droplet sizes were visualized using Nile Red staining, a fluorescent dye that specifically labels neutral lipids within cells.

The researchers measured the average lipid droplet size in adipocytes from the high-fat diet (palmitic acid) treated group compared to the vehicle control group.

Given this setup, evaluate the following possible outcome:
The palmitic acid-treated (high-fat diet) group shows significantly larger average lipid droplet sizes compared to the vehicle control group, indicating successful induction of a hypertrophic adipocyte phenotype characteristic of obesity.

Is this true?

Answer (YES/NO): YES